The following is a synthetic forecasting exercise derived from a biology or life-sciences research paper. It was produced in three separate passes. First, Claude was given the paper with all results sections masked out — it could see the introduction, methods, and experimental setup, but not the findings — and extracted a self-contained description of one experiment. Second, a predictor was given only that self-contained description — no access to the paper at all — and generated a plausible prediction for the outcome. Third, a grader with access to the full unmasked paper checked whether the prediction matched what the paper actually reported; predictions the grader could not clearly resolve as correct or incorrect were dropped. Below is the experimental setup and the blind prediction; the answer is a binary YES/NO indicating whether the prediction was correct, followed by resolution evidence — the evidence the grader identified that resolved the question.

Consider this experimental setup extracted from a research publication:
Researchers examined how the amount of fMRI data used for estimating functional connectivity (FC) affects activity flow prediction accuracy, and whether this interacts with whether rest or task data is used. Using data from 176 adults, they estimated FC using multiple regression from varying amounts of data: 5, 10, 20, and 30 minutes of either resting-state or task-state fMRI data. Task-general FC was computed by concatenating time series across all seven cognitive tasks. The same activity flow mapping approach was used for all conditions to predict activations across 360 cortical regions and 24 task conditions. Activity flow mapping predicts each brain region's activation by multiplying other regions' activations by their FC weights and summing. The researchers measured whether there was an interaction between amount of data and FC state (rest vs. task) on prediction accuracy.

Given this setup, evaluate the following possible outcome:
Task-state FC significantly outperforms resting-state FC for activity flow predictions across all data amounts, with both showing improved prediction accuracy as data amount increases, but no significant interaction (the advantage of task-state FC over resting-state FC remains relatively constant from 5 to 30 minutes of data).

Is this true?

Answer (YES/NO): NO